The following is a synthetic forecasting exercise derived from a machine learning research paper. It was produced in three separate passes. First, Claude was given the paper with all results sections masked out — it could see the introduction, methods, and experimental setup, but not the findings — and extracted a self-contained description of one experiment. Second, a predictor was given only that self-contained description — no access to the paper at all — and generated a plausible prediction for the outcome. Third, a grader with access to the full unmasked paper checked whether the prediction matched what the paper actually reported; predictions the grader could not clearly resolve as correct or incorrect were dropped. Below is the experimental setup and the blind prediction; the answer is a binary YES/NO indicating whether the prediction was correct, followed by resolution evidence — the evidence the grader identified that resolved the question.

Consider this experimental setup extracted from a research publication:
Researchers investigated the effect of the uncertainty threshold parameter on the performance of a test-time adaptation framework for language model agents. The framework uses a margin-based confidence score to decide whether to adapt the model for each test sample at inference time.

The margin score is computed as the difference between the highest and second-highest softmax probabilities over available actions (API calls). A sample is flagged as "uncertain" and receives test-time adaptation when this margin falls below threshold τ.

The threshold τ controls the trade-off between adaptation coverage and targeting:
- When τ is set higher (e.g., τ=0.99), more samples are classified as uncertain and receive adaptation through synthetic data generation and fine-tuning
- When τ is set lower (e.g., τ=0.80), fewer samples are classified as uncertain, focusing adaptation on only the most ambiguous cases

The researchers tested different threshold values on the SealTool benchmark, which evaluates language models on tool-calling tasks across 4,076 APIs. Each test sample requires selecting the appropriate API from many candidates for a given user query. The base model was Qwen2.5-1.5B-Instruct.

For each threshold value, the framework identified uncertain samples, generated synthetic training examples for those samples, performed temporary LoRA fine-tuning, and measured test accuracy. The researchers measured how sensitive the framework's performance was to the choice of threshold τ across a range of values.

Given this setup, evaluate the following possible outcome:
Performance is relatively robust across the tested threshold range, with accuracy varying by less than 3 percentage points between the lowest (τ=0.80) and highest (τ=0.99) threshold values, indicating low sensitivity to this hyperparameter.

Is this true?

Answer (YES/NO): NO